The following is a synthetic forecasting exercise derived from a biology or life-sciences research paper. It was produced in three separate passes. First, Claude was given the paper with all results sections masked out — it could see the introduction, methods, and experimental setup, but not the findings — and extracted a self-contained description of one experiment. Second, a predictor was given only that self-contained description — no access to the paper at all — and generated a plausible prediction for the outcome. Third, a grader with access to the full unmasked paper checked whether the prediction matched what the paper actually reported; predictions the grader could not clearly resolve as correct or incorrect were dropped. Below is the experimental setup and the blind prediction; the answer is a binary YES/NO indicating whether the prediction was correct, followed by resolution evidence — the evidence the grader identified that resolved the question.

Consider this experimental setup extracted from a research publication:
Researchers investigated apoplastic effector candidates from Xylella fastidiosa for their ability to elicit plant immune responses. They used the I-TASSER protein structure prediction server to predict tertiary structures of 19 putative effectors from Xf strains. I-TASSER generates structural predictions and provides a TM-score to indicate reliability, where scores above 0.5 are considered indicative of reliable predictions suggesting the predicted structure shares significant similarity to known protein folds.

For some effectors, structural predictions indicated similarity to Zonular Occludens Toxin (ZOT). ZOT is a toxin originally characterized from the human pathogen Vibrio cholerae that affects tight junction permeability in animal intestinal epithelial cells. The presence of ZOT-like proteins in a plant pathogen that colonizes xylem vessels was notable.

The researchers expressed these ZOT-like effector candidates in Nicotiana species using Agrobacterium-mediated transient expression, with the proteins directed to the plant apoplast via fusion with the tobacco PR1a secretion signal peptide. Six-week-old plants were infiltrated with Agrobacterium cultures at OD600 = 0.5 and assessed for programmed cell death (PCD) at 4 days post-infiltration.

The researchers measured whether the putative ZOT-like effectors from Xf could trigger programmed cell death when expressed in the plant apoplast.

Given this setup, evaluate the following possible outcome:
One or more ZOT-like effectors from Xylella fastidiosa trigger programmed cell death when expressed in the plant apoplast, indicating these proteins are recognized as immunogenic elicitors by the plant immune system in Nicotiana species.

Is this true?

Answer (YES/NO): YES